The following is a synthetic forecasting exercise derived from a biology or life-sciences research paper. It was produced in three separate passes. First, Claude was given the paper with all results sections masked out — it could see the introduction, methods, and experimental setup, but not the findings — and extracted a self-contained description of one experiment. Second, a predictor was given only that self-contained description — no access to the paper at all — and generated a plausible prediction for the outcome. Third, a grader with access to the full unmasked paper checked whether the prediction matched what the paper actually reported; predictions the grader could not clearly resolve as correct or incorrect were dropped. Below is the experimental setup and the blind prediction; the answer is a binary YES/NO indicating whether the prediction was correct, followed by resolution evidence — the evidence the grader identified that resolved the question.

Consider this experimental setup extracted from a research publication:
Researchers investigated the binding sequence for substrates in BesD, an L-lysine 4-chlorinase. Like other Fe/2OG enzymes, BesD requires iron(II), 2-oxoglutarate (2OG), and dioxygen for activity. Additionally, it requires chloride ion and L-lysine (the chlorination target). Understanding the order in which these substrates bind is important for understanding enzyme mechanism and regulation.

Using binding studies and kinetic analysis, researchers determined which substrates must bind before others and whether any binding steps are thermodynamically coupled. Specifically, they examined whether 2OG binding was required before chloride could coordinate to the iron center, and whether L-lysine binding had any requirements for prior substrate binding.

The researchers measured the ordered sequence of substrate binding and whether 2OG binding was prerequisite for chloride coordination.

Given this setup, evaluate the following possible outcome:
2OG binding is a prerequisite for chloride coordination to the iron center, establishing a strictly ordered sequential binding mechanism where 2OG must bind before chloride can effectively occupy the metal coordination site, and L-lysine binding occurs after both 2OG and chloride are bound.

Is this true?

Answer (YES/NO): NO